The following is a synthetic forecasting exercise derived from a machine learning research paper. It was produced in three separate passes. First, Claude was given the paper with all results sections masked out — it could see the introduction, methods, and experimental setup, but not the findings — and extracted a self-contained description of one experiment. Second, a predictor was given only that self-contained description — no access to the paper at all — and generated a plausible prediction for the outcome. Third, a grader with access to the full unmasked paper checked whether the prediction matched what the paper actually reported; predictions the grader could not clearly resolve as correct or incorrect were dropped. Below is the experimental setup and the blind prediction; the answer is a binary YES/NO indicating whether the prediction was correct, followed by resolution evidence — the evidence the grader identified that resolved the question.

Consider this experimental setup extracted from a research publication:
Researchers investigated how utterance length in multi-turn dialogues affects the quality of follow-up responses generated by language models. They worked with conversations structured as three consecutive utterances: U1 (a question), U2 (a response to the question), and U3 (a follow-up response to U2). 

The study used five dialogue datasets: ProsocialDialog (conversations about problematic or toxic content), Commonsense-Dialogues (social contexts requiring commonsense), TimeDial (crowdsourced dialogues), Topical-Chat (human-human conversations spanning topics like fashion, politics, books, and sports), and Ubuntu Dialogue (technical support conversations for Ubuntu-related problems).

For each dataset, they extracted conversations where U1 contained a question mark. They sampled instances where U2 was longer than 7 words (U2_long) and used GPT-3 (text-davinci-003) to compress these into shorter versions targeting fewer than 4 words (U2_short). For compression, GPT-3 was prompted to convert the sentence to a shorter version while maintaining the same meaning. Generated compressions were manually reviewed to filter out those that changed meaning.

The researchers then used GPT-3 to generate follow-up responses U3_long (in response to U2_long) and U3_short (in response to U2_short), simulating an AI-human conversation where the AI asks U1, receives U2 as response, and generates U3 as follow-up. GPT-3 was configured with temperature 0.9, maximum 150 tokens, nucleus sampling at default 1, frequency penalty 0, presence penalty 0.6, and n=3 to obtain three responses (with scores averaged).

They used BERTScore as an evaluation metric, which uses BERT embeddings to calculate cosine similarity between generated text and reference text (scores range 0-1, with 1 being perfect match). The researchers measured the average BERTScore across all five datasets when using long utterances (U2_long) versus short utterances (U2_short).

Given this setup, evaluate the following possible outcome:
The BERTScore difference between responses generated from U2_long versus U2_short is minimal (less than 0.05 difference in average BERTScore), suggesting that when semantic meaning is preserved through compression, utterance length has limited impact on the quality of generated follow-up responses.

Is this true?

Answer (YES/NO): YES